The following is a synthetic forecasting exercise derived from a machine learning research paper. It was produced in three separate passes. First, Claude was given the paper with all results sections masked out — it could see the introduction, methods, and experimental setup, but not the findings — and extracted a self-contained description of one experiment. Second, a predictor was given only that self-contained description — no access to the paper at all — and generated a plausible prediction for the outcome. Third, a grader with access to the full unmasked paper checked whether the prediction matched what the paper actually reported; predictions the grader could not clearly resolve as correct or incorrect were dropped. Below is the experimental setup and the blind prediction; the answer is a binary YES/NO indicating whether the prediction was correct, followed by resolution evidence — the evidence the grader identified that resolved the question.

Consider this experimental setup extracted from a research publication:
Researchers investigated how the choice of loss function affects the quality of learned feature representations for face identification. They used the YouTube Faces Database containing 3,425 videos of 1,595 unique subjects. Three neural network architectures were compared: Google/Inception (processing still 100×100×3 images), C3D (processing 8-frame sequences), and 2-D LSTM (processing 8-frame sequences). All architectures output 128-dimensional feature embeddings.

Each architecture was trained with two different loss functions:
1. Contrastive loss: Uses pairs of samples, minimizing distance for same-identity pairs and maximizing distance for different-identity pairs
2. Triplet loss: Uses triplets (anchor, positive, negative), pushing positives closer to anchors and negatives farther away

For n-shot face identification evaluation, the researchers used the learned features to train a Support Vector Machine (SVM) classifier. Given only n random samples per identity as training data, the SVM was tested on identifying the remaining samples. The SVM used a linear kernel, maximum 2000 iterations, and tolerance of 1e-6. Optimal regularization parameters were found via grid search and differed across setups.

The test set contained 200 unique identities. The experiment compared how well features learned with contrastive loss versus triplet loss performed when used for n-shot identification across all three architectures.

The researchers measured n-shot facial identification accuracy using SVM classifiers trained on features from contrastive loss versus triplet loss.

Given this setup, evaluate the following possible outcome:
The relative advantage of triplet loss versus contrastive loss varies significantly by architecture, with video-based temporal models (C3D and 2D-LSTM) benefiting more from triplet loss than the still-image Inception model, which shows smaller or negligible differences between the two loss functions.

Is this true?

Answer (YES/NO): YES